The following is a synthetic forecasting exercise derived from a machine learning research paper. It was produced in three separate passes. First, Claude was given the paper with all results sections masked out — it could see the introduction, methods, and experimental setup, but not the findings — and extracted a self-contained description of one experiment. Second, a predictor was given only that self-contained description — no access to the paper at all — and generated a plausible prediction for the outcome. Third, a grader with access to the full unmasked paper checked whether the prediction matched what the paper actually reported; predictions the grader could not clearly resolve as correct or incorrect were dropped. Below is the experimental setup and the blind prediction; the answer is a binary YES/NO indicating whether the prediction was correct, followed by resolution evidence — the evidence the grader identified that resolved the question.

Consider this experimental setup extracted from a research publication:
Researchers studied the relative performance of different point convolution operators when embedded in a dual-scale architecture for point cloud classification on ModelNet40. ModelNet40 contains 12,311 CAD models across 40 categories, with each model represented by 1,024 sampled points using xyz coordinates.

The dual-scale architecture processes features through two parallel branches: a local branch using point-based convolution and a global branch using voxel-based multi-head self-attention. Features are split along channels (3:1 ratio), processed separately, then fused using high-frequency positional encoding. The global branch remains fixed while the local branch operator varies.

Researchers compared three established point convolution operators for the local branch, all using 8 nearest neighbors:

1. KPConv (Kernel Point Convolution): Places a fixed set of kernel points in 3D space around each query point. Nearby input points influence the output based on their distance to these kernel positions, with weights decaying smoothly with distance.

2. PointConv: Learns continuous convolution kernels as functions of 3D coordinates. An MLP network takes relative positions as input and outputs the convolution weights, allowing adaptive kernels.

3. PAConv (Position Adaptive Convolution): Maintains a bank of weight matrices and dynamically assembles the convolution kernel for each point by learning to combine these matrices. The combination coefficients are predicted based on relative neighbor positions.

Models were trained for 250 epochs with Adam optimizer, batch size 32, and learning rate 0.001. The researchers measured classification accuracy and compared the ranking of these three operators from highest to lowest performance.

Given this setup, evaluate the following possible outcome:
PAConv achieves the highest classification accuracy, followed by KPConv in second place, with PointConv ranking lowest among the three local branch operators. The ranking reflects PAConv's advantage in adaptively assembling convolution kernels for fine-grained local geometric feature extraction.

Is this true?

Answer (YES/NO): YES